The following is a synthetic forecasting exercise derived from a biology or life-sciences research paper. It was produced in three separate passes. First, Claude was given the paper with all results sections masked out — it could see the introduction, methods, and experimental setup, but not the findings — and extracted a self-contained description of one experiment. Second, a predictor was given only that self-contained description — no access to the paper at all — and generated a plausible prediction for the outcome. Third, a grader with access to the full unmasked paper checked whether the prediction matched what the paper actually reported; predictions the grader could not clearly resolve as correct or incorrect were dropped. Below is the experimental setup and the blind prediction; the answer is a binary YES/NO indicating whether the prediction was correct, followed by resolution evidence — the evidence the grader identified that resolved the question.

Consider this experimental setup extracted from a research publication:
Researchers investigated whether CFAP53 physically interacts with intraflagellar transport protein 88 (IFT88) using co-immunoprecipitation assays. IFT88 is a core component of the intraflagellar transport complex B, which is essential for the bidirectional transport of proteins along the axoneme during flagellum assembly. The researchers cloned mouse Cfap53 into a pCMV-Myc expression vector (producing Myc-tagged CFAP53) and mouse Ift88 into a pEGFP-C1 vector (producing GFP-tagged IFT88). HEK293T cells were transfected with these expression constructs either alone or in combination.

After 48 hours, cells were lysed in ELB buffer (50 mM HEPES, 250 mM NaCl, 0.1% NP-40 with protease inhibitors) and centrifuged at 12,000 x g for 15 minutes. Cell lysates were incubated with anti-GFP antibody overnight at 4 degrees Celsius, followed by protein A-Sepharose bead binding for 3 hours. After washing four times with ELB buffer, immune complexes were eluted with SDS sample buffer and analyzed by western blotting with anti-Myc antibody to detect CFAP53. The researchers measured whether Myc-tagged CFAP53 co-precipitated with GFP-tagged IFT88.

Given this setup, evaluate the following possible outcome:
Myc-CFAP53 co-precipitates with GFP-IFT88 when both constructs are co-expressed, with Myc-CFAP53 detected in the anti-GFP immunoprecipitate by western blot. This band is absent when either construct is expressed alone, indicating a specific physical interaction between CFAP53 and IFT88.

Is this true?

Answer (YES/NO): YES